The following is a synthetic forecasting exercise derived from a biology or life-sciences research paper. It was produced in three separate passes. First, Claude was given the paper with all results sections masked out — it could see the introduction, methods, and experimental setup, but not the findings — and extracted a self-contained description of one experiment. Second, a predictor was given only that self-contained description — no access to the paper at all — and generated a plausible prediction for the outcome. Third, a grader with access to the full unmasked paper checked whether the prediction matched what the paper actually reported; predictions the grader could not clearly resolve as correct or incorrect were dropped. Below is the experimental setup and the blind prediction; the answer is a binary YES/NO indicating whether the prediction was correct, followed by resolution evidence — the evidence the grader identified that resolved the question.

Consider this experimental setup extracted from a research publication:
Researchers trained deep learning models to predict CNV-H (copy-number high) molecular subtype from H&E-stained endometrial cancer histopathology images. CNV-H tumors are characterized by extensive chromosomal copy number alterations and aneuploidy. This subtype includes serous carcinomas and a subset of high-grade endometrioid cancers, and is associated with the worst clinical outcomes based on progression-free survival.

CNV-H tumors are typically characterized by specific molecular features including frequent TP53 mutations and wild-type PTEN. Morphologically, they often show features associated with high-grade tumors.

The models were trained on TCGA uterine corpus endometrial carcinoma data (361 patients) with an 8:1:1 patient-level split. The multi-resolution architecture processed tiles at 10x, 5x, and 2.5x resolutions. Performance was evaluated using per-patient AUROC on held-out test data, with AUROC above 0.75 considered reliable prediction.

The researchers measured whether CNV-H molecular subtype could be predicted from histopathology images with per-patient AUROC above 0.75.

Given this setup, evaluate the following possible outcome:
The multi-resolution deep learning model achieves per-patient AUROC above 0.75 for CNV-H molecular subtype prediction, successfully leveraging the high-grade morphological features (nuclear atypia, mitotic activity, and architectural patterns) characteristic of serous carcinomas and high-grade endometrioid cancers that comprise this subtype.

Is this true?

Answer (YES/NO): YES